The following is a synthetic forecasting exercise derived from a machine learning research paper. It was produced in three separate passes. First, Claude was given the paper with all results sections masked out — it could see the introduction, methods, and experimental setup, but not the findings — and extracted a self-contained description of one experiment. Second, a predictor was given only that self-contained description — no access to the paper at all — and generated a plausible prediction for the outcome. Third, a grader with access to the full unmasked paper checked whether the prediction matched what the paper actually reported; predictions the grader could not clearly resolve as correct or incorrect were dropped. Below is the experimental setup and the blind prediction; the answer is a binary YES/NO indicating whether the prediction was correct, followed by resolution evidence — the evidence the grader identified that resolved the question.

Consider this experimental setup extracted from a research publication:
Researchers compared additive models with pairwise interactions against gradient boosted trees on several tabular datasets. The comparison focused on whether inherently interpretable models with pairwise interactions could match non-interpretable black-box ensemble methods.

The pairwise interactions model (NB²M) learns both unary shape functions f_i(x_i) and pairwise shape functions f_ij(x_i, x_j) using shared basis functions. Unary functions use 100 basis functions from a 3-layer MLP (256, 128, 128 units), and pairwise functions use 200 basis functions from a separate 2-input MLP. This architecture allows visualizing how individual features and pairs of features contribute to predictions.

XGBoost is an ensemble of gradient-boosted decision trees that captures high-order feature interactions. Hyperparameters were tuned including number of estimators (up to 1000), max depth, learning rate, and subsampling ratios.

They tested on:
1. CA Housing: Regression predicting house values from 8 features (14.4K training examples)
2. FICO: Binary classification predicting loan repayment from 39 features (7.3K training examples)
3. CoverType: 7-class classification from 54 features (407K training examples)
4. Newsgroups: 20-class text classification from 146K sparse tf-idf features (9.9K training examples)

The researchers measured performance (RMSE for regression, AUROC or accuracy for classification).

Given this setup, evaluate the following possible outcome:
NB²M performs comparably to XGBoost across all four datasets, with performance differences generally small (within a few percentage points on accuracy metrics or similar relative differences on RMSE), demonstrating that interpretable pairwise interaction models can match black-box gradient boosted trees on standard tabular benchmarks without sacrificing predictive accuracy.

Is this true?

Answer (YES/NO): NO